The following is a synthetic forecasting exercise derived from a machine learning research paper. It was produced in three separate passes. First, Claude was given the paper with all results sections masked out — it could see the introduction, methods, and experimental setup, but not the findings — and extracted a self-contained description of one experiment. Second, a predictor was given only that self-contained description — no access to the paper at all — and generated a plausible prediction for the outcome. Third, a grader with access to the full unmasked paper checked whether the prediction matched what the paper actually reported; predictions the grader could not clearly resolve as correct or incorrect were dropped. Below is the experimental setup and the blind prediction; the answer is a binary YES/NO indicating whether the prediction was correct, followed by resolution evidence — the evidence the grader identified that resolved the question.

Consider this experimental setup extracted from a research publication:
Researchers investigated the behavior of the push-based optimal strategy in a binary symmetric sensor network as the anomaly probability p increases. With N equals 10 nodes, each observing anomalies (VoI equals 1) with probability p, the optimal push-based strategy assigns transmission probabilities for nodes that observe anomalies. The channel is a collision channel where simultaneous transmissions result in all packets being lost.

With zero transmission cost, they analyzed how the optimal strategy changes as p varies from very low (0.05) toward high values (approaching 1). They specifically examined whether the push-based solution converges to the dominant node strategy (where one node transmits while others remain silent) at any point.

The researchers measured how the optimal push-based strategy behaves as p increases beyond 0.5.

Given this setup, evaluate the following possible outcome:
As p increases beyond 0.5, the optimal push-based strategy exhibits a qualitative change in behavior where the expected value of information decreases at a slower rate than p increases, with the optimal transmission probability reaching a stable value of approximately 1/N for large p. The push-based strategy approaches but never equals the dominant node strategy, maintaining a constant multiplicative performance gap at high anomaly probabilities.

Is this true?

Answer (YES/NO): NO